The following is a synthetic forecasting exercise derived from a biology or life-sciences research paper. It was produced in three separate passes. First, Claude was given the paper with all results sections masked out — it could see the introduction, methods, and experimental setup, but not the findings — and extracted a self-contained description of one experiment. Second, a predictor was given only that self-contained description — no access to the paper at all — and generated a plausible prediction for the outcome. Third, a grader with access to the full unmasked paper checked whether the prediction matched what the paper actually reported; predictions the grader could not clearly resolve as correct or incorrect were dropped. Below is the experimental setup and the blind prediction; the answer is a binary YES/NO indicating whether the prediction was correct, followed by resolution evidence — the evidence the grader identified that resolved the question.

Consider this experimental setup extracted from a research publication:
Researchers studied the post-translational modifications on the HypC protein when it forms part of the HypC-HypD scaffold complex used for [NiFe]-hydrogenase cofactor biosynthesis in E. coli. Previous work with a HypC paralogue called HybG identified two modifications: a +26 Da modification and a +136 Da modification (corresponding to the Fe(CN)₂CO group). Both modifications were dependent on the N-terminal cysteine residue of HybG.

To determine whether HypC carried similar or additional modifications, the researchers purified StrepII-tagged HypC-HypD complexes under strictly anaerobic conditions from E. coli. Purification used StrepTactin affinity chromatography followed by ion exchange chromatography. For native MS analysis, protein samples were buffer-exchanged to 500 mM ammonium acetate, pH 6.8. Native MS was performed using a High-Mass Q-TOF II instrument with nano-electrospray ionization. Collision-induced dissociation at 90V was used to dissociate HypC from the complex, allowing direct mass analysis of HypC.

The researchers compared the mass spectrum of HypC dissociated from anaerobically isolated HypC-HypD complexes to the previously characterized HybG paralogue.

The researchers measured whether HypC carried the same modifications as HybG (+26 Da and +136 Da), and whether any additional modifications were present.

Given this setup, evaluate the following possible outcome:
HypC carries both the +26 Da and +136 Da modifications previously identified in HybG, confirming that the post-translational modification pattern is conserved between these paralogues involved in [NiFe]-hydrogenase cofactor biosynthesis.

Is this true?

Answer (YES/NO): NO